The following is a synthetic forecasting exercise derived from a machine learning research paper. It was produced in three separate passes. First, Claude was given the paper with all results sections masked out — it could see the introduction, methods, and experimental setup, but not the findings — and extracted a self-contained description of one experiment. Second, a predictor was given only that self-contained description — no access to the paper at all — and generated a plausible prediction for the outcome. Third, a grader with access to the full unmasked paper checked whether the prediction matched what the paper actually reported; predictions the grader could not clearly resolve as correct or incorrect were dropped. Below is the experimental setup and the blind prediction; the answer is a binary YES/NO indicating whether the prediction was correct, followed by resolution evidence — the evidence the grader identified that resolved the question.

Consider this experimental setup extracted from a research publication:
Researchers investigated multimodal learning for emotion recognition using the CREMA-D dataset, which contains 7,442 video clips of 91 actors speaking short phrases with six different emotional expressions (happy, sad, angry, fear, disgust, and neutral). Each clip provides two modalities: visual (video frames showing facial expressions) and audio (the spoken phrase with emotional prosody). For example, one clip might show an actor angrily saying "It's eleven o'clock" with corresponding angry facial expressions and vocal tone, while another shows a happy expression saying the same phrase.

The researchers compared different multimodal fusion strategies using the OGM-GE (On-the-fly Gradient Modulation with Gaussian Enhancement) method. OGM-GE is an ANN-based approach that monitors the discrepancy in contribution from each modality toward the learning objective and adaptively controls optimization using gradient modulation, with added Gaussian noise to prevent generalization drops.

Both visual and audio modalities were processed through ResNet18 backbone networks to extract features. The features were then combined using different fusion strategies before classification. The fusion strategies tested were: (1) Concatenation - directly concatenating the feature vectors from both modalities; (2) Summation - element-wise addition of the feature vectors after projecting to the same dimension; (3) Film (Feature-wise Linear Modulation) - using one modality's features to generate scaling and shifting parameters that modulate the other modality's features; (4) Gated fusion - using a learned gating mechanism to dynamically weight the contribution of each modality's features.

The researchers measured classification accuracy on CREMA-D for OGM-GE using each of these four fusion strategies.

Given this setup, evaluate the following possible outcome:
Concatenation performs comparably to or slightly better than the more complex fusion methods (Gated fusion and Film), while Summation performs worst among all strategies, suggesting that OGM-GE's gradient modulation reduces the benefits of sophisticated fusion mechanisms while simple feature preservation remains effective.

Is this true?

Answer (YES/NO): NO